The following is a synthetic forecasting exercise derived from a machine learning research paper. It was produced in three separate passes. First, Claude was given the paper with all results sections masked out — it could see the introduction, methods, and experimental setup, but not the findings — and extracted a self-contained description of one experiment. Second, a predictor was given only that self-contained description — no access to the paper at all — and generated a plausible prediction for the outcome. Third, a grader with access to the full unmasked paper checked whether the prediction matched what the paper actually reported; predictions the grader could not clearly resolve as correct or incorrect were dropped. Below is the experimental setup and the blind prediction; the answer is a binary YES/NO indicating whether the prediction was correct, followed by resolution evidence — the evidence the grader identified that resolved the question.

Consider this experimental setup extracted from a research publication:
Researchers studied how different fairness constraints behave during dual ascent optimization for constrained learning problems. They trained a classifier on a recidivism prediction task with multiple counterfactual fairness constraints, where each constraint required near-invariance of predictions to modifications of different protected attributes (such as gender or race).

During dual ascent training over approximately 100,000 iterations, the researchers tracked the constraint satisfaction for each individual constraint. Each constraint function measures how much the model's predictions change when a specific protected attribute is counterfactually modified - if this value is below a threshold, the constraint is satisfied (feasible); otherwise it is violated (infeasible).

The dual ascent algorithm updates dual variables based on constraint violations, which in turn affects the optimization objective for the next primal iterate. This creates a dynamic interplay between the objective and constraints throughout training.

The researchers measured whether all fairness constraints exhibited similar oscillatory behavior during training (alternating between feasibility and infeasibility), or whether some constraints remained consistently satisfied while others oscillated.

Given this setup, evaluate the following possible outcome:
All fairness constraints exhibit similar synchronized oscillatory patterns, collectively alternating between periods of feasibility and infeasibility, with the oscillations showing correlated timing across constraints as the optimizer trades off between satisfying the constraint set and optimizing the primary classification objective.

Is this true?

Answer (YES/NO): NO